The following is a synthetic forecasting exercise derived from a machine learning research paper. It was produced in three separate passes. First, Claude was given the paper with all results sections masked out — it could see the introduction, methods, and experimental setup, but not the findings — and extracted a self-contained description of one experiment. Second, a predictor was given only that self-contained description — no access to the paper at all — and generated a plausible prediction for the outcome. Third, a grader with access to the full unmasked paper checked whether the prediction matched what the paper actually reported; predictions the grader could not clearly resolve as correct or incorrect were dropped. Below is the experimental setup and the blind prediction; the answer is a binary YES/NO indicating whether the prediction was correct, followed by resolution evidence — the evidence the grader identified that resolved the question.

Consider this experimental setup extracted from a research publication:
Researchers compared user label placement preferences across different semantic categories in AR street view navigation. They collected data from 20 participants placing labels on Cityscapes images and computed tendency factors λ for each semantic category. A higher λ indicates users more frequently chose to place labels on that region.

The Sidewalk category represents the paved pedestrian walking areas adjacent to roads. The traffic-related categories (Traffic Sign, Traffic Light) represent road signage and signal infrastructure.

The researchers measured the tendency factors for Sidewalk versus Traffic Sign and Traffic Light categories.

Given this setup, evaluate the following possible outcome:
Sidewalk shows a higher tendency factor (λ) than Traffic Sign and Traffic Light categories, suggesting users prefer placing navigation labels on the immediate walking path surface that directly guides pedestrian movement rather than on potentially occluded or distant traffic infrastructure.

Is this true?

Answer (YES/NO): YES